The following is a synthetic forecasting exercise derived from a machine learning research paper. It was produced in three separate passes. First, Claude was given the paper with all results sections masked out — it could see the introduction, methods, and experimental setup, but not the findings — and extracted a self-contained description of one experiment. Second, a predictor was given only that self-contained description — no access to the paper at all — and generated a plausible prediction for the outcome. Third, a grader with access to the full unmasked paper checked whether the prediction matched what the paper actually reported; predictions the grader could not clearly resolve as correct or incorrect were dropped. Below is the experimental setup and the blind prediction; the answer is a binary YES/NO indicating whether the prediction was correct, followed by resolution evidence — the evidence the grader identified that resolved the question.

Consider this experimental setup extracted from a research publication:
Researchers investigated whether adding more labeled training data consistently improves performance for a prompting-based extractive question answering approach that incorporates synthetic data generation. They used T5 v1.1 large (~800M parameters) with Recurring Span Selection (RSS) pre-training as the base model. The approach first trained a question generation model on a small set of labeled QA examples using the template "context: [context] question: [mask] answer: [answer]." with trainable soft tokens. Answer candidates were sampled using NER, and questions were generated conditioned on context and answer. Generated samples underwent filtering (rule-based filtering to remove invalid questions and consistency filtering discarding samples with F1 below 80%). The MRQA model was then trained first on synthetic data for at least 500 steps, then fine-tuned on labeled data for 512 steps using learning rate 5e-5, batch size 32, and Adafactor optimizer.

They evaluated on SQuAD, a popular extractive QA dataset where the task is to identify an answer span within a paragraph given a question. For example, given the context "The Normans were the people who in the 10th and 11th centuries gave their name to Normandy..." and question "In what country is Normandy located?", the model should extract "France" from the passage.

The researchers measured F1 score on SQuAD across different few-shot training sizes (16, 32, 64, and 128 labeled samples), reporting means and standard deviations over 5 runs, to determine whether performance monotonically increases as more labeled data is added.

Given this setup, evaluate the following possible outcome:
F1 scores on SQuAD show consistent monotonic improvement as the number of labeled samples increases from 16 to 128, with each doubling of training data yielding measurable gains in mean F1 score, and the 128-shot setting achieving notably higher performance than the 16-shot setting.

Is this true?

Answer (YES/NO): NO